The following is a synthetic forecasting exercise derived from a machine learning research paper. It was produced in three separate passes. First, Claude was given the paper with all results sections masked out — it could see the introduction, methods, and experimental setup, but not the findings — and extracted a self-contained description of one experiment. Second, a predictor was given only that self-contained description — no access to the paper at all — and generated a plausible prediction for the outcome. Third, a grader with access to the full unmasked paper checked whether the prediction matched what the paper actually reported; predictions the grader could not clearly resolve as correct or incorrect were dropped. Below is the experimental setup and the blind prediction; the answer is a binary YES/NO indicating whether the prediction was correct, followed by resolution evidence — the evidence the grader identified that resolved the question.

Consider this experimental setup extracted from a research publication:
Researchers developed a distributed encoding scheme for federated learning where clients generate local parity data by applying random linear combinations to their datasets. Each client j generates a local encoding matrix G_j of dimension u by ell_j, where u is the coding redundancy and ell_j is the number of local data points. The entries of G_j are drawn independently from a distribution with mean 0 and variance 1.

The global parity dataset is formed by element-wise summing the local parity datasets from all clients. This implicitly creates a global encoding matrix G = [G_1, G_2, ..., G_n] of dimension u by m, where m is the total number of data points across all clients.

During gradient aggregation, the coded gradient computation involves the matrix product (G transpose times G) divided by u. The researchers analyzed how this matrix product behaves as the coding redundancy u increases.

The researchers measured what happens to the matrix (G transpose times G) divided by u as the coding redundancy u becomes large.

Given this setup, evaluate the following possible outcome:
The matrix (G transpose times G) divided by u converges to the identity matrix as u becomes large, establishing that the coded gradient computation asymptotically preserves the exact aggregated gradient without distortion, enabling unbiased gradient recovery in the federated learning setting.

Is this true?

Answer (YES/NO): YES